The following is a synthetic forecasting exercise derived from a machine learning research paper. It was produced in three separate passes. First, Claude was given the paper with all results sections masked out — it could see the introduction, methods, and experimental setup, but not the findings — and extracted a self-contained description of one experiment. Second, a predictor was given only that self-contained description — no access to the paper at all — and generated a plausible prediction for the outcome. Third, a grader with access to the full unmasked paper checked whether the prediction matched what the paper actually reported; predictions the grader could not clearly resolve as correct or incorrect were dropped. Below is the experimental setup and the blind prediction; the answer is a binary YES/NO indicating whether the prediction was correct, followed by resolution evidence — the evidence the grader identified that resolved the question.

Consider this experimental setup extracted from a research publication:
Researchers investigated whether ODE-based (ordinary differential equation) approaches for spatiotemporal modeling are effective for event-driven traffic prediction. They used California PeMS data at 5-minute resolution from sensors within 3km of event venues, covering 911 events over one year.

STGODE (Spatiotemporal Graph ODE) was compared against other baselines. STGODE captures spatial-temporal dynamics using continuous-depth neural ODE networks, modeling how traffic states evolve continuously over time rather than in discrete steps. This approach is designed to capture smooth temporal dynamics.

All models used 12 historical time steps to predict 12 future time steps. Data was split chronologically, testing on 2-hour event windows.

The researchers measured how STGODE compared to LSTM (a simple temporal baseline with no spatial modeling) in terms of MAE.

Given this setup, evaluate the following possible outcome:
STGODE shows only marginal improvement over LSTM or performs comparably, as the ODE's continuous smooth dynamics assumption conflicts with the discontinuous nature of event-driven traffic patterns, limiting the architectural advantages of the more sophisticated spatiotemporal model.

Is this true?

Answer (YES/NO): NO